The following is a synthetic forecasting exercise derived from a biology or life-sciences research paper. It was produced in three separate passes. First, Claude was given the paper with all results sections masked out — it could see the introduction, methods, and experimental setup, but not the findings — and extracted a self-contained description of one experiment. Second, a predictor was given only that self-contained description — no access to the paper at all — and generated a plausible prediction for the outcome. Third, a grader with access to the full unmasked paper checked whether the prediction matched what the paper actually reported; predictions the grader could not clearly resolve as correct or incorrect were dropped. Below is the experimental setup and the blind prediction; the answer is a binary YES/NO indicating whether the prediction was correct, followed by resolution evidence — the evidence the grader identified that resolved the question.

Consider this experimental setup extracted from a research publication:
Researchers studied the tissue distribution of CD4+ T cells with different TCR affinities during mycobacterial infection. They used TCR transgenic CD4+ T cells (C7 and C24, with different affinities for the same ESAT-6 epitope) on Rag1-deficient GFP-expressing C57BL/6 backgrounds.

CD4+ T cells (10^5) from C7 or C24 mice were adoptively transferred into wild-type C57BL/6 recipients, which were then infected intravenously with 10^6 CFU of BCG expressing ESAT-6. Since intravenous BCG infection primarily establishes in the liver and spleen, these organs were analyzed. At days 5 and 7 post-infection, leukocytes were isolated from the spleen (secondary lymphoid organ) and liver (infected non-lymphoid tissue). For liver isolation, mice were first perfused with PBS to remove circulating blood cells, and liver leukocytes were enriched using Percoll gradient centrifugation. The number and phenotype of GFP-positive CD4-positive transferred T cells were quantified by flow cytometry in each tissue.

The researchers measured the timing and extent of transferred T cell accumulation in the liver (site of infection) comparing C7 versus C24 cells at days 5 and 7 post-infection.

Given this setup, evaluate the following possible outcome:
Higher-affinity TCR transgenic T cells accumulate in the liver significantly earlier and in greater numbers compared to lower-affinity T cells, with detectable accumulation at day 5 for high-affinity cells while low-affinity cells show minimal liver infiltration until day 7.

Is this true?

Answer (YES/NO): NO